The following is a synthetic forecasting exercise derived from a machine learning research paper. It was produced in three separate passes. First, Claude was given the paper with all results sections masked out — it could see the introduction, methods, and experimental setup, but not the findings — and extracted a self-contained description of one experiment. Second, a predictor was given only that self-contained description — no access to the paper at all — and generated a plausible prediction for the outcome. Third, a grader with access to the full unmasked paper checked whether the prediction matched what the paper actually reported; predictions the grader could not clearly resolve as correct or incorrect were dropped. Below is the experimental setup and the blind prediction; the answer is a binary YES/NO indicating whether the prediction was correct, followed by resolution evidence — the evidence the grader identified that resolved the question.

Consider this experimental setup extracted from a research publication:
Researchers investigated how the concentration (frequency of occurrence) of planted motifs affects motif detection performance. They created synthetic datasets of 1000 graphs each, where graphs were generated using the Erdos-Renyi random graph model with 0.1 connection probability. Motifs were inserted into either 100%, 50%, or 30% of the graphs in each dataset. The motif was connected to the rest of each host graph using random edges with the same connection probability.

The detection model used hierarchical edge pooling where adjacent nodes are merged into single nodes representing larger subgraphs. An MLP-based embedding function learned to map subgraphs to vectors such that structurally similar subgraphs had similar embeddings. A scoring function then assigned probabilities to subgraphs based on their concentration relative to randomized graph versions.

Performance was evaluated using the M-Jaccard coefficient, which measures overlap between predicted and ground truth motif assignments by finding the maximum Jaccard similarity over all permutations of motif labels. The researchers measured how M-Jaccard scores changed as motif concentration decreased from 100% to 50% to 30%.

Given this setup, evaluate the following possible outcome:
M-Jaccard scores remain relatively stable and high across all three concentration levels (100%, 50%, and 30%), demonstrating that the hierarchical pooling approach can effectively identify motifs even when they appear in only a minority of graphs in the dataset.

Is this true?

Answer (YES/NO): NO